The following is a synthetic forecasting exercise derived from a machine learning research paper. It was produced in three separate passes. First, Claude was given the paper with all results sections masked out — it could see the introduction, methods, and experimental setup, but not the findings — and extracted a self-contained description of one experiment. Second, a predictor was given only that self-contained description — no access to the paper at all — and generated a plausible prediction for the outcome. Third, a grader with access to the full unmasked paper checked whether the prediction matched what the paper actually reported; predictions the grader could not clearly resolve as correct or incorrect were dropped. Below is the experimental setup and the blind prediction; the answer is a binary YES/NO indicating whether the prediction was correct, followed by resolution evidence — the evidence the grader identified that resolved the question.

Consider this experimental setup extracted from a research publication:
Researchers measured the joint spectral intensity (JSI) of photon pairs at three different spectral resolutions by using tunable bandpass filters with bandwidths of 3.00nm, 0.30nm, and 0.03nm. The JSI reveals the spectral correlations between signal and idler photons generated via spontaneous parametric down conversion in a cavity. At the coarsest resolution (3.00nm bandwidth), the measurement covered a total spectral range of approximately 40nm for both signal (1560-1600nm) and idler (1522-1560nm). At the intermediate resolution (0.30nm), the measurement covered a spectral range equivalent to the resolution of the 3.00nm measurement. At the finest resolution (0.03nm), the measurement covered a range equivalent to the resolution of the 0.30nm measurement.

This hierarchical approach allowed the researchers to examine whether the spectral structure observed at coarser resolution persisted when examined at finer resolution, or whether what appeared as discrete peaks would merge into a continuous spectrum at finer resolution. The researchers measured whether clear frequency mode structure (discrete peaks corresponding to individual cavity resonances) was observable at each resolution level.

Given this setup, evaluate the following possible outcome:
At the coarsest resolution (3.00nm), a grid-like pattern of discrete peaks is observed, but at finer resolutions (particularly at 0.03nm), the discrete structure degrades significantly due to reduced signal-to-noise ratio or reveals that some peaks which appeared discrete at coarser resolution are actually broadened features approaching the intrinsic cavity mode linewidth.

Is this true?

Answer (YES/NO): NO